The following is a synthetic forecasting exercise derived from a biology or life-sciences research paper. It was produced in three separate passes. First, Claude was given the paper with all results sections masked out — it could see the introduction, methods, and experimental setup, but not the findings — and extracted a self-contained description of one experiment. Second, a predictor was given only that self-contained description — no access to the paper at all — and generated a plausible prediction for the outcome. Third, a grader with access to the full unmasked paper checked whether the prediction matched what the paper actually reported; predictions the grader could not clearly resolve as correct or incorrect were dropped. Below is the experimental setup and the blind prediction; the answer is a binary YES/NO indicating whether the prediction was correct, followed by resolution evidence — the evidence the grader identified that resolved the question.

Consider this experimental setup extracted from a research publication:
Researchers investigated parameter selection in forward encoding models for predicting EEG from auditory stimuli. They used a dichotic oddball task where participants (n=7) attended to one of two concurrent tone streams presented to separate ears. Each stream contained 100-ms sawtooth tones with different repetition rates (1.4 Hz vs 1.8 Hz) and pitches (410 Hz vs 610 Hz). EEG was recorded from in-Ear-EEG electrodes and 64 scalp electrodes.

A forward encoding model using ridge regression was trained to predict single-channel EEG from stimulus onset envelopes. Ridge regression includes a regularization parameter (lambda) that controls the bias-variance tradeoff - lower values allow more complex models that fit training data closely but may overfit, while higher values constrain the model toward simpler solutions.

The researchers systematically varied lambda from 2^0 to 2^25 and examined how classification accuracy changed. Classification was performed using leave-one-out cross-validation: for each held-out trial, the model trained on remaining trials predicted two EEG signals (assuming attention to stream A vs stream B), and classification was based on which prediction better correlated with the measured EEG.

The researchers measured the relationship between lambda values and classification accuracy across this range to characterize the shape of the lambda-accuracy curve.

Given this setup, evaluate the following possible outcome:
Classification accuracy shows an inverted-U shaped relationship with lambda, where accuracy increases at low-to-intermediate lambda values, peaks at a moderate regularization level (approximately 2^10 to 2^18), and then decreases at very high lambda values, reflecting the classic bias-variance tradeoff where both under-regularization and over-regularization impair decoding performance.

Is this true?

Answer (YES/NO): NO